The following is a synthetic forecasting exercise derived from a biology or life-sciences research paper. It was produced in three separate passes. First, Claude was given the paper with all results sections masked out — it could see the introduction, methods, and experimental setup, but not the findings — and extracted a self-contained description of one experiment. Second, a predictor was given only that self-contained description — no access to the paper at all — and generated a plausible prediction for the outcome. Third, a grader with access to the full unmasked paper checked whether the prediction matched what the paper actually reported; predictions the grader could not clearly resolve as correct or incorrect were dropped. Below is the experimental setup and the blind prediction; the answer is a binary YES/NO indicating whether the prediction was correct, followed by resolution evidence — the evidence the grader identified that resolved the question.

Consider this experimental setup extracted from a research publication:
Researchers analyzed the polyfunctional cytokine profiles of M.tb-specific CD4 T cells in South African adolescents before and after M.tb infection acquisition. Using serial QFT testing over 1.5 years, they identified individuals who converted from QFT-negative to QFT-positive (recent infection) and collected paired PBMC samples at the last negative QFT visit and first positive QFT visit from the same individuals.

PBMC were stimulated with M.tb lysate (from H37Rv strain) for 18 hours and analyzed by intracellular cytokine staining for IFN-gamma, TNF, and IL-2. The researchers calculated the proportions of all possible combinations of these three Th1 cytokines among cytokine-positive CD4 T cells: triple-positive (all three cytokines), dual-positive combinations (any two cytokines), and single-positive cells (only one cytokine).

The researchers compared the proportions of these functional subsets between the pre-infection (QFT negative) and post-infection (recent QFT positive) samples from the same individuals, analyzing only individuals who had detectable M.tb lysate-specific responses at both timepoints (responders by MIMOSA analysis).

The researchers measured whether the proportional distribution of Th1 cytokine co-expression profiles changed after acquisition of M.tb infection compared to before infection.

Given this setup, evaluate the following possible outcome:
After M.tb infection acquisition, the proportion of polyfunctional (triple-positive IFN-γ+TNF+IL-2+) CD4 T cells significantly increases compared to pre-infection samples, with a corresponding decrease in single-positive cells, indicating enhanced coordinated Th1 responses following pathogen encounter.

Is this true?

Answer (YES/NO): NO